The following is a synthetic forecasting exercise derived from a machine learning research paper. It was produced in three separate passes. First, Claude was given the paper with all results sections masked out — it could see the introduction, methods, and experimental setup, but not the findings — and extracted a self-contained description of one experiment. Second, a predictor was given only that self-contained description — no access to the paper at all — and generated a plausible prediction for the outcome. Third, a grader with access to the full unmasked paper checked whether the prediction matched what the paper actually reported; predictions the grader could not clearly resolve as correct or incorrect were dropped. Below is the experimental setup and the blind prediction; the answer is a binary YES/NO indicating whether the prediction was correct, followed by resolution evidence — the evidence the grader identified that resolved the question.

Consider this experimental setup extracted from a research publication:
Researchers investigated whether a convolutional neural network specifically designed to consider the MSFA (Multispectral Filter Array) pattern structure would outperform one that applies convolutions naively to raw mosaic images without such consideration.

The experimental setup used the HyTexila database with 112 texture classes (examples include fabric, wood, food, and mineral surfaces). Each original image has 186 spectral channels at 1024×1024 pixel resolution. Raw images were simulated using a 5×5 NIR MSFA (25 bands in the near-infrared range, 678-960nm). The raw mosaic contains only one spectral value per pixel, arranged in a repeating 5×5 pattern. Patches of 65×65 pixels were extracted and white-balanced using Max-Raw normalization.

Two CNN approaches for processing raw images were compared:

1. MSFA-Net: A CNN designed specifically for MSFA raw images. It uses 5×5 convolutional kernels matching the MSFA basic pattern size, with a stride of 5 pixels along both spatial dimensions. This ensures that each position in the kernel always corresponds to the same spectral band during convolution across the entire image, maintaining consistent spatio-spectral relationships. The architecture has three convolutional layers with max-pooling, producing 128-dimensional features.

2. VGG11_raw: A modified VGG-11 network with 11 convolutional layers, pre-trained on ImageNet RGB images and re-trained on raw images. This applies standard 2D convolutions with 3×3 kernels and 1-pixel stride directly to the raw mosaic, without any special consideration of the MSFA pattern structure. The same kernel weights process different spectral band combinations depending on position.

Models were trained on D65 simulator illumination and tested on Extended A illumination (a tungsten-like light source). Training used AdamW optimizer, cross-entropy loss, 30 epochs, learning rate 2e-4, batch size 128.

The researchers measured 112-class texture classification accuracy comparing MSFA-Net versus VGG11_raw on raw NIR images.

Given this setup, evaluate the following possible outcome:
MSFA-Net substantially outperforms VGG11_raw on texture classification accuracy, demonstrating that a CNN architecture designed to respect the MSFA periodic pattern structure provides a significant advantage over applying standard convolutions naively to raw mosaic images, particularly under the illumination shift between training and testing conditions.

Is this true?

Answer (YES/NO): YES